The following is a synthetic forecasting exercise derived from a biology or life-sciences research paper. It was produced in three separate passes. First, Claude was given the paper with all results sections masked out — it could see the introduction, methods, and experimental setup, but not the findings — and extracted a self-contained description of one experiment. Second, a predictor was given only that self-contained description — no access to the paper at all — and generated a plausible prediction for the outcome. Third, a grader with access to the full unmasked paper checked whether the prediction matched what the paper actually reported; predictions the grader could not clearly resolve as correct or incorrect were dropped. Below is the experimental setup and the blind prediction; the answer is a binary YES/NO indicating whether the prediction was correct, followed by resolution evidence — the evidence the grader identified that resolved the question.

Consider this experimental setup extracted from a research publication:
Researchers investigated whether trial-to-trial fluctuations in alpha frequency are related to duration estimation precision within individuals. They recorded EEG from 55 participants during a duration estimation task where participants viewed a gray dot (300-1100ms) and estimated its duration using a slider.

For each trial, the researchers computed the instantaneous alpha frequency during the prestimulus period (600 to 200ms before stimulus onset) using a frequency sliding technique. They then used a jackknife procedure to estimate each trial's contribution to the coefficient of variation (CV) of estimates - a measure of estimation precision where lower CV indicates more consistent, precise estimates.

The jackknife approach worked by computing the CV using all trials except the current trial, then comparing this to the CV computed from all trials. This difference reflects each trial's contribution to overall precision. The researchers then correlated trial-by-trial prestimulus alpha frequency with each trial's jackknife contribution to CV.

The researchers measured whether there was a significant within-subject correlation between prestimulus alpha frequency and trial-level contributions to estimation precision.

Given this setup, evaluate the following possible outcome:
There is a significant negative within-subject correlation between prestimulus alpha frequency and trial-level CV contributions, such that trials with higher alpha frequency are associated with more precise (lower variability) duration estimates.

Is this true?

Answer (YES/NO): NO